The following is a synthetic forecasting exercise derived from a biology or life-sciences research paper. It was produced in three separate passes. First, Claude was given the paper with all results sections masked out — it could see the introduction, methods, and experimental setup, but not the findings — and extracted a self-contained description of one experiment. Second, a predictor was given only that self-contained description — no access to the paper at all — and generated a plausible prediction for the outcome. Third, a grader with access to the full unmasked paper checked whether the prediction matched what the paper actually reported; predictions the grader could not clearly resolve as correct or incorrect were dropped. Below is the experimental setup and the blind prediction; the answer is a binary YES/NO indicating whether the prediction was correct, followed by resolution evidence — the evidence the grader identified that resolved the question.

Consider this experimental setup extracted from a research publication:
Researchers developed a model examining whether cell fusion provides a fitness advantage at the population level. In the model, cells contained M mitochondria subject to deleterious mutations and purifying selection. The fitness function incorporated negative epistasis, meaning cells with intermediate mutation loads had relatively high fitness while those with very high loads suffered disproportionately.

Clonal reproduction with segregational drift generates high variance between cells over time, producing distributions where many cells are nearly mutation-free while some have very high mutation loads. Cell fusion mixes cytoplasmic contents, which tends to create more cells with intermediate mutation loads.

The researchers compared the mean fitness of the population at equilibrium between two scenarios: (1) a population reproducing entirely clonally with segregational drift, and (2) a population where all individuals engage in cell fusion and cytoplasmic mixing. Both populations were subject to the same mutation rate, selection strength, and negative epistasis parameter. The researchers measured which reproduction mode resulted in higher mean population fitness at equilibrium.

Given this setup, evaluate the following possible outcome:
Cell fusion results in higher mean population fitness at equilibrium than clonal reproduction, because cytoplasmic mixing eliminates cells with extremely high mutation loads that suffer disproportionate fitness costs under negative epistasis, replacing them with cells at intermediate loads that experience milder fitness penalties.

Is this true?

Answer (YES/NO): NO